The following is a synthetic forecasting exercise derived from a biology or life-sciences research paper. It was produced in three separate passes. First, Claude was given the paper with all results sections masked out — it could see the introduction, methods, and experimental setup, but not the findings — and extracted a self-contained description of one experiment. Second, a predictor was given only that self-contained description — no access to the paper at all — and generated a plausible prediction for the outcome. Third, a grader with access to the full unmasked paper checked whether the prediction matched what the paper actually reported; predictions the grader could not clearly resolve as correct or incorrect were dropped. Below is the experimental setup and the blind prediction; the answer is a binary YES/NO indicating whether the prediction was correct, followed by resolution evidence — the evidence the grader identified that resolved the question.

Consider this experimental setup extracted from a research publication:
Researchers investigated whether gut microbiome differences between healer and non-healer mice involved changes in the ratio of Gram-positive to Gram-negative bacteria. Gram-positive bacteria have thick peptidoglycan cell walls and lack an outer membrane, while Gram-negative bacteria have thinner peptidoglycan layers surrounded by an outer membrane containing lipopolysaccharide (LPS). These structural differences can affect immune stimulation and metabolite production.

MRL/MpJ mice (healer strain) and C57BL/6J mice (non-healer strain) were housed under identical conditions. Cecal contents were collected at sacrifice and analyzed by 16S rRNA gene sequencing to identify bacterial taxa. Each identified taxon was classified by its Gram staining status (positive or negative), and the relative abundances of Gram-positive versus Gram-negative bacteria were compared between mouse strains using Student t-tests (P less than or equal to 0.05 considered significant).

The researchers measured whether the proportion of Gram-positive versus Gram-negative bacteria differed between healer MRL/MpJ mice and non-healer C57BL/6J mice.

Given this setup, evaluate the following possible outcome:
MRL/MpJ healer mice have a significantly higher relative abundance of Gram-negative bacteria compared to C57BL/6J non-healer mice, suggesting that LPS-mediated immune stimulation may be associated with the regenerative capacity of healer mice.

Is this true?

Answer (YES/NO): NO